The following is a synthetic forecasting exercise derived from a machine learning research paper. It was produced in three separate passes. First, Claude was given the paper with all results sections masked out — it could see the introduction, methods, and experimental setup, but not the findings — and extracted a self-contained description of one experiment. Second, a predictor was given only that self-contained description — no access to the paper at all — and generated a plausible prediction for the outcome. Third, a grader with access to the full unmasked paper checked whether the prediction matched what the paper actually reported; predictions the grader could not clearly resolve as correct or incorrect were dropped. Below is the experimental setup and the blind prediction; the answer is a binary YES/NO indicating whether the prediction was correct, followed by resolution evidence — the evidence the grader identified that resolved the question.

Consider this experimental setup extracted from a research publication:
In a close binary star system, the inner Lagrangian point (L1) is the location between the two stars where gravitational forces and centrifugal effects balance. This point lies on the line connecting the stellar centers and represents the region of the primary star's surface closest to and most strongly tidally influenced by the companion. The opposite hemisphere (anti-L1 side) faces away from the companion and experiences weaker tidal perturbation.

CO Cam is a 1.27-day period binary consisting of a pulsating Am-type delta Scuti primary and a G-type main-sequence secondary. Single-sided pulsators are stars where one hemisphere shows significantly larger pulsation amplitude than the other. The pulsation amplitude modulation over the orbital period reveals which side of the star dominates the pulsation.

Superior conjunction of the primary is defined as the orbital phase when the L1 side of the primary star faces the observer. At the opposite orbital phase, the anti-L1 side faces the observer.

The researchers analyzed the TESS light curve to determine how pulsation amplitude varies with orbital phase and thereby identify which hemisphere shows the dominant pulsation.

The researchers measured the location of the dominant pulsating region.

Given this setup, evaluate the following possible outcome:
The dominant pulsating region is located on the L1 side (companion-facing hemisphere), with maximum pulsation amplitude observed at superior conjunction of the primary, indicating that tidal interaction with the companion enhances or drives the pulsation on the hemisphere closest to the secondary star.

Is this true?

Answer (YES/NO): YES